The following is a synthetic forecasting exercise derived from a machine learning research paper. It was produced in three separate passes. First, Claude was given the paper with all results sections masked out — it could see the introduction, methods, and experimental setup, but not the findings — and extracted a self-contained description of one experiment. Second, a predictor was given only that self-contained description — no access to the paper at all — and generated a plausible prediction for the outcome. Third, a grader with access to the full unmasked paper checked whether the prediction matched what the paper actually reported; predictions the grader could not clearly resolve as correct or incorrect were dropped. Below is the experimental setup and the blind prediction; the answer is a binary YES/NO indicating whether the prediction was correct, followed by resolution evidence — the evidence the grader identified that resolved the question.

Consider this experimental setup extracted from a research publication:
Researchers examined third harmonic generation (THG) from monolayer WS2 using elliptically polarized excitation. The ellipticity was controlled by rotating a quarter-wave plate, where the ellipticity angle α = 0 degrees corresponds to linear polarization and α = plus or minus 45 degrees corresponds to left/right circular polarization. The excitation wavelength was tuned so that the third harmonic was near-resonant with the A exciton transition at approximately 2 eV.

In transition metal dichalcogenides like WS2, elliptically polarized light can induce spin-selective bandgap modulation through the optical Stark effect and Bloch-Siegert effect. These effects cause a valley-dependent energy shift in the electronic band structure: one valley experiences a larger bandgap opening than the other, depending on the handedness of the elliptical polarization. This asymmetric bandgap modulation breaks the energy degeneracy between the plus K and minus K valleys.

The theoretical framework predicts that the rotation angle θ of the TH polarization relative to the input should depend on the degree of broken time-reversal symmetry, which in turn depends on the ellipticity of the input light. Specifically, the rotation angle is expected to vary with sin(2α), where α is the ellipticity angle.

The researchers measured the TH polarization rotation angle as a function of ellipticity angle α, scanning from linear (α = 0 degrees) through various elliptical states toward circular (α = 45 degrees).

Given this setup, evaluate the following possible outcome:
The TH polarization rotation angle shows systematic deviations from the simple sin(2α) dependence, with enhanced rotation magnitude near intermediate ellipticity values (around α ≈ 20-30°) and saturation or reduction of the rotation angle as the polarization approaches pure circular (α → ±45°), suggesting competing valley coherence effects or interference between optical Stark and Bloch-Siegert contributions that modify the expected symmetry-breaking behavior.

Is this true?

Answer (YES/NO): NO